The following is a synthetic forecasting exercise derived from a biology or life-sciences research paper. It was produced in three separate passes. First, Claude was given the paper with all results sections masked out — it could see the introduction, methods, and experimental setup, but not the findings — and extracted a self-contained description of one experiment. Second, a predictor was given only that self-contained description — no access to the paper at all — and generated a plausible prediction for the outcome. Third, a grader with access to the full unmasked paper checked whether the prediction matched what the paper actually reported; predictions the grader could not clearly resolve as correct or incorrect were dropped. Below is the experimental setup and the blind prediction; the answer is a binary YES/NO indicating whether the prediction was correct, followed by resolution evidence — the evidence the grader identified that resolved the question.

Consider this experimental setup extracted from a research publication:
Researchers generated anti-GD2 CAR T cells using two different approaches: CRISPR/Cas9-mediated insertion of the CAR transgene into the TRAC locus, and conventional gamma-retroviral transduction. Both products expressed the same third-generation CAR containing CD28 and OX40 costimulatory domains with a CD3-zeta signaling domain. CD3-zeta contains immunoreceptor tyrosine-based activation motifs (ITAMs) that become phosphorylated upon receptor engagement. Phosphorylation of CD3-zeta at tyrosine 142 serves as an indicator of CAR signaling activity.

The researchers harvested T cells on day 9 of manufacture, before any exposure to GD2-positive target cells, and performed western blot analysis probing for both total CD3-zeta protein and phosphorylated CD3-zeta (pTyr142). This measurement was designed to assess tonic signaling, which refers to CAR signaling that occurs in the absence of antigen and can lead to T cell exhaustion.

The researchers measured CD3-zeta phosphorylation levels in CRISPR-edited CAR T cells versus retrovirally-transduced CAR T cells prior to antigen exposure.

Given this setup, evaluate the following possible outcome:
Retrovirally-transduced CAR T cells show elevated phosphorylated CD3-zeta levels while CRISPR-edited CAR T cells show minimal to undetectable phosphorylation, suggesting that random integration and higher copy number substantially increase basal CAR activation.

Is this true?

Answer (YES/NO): YES